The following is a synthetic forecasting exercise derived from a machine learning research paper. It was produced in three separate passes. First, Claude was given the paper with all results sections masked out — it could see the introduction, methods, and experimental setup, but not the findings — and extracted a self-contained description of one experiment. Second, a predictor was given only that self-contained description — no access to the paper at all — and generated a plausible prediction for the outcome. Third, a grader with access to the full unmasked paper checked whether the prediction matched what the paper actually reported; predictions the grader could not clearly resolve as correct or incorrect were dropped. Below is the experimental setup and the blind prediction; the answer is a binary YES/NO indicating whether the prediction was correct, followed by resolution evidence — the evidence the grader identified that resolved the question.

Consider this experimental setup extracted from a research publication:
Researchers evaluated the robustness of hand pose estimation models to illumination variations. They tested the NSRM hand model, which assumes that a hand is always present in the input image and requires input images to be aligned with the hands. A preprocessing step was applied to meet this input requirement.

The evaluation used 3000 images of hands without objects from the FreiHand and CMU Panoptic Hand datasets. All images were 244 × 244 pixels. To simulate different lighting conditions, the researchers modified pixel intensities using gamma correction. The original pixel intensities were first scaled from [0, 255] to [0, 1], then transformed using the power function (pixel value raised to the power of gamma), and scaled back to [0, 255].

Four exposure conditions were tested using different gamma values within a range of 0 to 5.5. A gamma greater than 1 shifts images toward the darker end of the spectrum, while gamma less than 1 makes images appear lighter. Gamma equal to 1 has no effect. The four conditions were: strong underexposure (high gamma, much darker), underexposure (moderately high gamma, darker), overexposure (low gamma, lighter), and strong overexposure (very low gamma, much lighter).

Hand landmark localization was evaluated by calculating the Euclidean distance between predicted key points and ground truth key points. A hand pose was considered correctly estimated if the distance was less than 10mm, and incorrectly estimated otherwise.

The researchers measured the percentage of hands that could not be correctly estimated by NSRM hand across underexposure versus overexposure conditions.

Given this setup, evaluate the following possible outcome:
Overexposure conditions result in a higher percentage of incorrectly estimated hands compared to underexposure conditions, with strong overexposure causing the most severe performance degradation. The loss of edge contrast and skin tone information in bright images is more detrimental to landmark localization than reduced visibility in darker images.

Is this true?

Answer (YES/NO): NO